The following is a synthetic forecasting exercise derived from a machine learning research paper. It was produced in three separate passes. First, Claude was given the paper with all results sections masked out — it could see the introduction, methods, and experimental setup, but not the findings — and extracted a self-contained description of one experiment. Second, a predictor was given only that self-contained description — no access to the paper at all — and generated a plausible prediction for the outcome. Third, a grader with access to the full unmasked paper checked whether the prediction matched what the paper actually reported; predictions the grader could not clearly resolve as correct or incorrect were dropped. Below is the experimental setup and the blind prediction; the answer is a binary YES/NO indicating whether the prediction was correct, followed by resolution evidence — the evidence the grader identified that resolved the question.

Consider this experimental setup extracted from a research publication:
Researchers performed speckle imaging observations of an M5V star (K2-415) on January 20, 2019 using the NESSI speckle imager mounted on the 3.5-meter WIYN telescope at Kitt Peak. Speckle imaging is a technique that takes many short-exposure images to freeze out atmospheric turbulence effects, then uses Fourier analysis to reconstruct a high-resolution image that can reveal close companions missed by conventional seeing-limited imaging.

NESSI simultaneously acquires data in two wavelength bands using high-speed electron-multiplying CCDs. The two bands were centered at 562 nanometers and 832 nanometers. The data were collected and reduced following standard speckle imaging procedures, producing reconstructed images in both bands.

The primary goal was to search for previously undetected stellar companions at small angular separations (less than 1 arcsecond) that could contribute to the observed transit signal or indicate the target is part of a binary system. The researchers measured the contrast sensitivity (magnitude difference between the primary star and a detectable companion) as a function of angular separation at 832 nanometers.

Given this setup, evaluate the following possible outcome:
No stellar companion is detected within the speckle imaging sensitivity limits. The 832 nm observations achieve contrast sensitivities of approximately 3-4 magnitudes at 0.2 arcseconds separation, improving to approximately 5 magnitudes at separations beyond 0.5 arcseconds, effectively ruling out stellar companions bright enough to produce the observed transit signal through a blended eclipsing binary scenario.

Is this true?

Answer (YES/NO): NO